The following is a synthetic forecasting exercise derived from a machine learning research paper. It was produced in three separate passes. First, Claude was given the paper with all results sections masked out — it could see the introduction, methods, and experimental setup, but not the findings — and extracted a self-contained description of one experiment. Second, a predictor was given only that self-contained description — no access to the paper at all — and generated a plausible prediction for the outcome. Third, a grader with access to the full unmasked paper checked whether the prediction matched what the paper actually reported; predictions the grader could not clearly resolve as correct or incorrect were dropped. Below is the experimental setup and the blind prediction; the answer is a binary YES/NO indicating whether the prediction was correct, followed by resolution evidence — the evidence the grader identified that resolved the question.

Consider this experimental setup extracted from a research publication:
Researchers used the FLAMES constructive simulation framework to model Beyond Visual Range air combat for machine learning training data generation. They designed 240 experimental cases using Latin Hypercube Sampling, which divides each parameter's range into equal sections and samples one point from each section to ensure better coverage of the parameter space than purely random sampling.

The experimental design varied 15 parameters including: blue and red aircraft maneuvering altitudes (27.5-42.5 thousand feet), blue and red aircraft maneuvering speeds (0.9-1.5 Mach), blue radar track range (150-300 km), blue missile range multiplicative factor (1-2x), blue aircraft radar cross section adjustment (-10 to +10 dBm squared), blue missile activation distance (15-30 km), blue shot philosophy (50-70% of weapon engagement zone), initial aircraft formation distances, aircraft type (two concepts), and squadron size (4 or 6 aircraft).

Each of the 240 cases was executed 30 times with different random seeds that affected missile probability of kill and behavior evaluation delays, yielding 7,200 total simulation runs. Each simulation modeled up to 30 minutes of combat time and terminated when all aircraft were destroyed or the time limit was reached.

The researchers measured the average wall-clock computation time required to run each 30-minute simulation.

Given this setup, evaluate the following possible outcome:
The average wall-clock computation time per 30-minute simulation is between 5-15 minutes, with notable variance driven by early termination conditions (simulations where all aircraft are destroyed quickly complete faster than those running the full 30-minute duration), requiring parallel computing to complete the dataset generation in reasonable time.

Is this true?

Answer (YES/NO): NO